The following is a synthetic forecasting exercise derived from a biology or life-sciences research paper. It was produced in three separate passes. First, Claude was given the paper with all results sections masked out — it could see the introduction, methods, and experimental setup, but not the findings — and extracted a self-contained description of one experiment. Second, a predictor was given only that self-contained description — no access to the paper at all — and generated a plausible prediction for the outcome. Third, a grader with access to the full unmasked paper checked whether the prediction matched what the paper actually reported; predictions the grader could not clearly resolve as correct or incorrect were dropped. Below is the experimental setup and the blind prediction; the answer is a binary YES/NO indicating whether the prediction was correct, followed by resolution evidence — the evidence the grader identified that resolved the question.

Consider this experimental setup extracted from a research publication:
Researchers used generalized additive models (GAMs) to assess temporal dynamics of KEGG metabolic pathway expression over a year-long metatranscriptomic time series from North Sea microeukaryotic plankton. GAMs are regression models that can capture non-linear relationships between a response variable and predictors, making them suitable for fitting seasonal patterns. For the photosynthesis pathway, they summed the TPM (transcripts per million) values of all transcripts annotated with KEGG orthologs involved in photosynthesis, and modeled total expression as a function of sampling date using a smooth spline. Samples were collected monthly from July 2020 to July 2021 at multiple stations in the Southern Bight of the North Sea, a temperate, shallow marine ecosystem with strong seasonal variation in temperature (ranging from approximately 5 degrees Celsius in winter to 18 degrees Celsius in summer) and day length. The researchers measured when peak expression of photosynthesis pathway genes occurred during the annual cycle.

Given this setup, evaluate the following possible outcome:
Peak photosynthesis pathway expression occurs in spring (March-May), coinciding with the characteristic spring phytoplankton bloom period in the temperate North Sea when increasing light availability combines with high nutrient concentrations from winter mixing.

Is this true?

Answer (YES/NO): NO